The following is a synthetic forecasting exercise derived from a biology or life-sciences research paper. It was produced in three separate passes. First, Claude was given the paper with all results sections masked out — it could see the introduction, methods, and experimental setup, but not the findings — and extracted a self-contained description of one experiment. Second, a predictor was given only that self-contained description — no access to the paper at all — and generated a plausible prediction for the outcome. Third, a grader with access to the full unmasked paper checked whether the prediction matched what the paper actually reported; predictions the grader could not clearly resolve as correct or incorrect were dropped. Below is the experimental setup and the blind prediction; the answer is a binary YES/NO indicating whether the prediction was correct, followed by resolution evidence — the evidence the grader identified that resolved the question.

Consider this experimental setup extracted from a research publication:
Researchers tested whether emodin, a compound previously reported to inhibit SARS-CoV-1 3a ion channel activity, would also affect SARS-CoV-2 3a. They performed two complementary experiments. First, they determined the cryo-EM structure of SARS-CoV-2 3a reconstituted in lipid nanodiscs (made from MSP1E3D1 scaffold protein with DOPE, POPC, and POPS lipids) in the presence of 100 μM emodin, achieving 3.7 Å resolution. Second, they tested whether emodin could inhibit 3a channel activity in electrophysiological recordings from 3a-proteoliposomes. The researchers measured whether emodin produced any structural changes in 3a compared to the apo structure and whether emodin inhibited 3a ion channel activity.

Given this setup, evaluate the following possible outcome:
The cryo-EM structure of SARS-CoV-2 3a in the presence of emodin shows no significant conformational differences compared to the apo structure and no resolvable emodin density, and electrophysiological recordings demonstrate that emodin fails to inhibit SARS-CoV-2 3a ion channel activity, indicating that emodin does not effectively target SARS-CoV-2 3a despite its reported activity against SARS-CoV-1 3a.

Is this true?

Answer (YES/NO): YES